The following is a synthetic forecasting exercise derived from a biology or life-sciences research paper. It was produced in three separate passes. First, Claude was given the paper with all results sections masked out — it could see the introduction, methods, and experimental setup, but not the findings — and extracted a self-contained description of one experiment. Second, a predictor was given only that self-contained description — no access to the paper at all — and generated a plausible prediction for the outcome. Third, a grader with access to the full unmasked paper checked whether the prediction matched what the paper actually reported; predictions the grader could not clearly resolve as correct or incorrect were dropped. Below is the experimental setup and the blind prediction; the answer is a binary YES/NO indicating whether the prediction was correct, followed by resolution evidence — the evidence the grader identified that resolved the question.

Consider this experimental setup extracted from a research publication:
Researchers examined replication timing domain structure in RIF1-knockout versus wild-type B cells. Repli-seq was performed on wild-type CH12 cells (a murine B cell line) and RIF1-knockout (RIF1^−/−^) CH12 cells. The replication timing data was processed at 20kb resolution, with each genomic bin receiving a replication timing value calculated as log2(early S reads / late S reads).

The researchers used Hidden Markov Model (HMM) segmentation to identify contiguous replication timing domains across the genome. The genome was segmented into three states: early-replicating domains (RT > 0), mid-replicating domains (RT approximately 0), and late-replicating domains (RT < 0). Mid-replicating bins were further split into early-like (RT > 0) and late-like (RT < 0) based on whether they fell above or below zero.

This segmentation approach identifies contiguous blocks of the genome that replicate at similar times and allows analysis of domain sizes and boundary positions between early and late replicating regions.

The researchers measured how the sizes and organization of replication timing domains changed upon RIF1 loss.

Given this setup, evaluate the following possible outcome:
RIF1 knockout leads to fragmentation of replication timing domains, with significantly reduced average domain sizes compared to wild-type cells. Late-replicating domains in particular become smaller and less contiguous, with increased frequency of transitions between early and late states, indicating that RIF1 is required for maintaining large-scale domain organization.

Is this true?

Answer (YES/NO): NO